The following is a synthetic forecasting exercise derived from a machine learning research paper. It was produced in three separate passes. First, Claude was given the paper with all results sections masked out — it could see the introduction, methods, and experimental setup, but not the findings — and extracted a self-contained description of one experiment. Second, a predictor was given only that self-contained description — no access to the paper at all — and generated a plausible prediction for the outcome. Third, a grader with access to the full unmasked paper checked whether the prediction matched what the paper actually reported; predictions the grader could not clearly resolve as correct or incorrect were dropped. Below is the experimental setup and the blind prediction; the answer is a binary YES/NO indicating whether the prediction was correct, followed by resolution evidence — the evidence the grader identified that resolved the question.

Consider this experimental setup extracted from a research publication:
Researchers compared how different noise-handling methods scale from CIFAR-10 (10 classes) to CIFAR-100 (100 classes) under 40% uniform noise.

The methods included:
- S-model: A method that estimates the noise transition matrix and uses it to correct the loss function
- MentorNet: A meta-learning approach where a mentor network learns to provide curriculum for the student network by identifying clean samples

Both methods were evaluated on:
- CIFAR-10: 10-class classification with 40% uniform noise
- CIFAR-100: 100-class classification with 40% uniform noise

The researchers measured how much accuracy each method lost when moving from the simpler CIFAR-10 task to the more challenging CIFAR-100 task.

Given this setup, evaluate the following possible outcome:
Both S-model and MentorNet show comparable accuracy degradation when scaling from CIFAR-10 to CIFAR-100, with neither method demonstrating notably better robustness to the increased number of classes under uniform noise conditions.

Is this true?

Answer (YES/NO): NO